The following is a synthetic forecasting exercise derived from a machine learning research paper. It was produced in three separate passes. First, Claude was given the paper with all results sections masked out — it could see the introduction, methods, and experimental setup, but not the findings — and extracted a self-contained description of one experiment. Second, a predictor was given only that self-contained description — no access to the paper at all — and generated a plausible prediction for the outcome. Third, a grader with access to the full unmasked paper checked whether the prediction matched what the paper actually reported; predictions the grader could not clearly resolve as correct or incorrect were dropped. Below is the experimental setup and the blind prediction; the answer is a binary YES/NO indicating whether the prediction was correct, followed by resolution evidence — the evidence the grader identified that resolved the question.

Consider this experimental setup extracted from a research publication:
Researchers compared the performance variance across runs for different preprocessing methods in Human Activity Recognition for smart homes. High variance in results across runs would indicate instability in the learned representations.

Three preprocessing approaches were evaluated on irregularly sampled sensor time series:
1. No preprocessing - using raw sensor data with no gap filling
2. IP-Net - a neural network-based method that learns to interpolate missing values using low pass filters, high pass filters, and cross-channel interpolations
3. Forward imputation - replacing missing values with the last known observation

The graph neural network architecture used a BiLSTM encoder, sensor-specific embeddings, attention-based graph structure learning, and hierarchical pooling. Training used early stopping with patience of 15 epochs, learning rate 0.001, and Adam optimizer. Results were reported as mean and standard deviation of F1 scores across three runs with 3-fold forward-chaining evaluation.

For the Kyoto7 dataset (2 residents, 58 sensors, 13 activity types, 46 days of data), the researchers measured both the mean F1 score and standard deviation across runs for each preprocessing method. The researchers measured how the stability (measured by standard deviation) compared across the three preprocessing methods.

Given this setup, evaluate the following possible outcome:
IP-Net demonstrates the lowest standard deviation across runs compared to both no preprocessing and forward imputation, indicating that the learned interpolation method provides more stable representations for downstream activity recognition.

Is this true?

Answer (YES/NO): NO